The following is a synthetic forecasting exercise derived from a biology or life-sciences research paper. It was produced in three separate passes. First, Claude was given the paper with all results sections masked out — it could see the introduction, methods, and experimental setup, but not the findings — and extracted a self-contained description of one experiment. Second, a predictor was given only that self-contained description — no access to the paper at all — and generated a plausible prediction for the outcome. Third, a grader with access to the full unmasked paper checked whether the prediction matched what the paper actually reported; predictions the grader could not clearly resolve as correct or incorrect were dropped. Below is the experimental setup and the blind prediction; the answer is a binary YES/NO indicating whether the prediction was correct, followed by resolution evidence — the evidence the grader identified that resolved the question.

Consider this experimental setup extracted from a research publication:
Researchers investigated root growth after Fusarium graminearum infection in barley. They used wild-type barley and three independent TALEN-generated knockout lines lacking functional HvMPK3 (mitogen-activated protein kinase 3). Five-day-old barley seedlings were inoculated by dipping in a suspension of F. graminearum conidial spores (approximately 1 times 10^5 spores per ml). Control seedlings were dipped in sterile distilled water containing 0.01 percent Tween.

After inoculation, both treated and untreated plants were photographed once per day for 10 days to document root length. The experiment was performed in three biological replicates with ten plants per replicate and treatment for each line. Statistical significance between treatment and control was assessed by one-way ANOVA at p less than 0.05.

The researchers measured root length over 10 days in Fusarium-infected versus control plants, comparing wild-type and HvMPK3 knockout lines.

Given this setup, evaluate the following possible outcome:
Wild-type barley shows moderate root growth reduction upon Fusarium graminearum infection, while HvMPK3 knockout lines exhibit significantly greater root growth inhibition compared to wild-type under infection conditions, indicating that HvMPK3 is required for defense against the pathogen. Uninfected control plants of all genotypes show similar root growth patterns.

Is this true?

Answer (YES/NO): NO